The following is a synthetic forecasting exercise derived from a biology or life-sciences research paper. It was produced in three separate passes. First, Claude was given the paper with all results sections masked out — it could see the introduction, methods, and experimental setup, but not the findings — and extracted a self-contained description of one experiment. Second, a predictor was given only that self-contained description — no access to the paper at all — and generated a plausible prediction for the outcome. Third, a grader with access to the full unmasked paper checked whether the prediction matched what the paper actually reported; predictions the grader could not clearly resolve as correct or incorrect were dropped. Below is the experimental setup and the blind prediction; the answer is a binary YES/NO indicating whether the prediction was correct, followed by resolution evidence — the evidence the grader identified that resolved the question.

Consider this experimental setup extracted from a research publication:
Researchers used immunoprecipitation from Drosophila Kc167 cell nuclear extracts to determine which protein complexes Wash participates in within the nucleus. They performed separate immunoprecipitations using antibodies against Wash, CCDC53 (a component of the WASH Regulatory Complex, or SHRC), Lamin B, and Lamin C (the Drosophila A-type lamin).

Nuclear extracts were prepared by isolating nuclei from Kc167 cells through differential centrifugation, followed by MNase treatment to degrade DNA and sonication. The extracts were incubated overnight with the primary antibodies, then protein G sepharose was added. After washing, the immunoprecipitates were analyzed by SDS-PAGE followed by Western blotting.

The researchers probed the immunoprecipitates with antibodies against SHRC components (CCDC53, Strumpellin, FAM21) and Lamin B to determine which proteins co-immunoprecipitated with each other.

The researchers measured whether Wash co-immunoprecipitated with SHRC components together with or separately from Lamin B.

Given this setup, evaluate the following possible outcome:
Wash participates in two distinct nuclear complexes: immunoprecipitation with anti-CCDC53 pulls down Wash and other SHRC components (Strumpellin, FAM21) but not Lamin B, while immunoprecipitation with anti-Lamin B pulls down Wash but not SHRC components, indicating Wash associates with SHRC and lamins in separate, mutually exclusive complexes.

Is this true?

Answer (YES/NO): YES